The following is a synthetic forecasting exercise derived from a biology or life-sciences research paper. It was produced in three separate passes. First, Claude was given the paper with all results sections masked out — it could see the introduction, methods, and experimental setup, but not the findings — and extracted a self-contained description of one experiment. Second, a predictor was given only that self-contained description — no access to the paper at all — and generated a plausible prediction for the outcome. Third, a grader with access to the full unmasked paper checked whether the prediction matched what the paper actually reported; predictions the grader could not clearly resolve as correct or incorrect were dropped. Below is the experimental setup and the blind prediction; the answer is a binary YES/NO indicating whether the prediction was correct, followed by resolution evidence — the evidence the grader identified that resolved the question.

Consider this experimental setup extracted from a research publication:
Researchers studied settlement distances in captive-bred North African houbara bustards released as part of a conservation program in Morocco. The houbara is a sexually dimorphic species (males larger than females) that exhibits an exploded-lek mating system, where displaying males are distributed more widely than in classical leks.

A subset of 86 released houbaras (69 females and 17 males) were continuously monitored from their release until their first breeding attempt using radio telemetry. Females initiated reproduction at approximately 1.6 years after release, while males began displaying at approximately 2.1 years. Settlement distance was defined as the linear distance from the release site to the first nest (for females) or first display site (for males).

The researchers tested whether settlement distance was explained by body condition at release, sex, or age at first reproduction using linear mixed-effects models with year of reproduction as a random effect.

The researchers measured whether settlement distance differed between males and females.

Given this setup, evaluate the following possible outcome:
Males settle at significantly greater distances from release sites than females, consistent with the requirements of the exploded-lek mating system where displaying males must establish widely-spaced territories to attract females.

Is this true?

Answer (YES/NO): YES